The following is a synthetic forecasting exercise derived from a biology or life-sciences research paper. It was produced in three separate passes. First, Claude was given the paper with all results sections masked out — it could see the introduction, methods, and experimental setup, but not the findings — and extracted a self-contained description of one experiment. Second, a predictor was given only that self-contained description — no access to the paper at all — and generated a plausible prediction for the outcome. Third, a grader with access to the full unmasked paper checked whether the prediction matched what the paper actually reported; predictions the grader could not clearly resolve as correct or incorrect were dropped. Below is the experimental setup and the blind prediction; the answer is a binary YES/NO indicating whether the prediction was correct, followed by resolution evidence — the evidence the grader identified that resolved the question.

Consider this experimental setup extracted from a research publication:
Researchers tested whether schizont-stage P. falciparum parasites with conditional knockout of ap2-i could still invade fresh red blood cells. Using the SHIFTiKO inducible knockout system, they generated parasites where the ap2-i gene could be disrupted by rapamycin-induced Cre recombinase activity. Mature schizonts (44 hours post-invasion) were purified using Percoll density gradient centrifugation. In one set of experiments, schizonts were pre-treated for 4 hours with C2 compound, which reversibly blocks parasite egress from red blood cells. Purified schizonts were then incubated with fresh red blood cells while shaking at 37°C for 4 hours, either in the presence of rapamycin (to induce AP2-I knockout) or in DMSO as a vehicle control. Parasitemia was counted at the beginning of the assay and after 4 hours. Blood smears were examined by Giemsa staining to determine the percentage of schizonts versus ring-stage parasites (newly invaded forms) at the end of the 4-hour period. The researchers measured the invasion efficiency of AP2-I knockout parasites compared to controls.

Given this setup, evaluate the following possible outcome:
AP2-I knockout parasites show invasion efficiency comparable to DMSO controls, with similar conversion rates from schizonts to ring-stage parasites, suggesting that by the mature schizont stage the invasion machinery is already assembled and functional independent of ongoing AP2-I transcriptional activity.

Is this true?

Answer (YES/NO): NO